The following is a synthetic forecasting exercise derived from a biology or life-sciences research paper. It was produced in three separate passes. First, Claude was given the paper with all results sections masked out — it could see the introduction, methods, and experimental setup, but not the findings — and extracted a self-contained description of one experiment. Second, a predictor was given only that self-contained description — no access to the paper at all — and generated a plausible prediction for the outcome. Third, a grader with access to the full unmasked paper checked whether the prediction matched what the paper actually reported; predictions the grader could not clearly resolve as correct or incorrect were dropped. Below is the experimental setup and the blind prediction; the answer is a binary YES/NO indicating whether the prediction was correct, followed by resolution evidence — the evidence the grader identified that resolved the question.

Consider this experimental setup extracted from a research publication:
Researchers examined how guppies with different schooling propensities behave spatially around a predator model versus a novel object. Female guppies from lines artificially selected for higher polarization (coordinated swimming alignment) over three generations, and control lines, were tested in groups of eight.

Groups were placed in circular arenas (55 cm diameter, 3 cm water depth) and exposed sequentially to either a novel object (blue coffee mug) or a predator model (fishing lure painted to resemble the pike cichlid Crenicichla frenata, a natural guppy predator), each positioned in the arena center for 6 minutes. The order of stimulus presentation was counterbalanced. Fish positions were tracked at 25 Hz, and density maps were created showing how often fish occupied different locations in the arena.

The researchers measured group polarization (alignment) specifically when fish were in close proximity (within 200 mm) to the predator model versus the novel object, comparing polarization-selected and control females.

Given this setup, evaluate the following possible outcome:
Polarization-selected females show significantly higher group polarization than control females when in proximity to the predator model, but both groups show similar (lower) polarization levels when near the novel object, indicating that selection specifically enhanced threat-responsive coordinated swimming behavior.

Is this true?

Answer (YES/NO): NO